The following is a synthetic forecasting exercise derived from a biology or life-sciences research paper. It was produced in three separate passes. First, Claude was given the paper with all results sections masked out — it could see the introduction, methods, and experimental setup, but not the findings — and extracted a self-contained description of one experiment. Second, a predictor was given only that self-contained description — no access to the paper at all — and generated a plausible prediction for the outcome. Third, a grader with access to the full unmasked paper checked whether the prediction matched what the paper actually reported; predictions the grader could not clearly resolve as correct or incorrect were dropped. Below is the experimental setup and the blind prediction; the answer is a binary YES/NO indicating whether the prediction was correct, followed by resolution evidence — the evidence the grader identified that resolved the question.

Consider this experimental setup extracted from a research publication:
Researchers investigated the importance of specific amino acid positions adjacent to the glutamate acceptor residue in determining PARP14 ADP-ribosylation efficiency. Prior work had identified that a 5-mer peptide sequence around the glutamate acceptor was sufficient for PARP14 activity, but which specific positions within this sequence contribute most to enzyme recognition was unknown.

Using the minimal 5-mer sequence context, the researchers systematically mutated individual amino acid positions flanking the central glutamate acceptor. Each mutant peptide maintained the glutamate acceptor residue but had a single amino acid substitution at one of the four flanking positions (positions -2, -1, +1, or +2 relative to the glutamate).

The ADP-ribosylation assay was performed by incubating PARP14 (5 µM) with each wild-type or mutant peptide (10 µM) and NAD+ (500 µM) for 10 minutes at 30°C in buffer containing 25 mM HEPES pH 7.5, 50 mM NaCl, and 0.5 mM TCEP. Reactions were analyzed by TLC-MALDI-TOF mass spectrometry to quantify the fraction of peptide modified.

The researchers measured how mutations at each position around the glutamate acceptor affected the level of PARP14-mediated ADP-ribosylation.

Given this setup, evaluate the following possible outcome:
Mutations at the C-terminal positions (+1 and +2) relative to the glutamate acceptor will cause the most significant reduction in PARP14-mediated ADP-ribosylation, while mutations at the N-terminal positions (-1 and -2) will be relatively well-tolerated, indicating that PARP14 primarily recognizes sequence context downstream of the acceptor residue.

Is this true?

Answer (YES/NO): NO